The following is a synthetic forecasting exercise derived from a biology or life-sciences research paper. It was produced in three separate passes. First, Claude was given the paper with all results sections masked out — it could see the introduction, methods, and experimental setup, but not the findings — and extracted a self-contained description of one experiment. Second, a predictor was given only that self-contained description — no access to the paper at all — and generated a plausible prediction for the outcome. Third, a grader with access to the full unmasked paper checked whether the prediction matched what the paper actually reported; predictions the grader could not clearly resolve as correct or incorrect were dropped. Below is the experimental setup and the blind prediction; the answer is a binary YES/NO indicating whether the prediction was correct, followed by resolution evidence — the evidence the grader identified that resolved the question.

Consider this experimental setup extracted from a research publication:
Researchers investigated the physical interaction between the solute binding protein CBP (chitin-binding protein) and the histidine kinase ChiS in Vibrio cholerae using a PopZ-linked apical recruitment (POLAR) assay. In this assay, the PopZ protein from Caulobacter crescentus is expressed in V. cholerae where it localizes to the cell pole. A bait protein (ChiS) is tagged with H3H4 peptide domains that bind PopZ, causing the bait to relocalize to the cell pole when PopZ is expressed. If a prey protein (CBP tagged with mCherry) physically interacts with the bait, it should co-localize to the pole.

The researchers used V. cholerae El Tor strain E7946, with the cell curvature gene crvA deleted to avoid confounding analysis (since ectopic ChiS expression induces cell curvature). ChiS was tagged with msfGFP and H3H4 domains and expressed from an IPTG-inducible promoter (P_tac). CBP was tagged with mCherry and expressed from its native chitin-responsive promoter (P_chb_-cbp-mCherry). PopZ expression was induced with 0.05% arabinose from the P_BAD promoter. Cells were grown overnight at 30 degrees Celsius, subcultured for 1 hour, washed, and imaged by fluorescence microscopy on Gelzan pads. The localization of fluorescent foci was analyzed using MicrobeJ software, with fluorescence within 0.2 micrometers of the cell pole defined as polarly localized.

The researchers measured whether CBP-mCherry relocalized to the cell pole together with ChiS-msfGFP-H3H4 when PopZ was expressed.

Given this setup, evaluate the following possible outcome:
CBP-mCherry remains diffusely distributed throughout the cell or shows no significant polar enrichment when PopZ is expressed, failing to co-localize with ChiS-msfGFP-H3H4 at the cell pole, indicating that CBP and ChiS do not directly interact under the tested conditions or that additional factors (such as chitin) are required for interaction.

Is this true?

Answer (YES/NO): NO